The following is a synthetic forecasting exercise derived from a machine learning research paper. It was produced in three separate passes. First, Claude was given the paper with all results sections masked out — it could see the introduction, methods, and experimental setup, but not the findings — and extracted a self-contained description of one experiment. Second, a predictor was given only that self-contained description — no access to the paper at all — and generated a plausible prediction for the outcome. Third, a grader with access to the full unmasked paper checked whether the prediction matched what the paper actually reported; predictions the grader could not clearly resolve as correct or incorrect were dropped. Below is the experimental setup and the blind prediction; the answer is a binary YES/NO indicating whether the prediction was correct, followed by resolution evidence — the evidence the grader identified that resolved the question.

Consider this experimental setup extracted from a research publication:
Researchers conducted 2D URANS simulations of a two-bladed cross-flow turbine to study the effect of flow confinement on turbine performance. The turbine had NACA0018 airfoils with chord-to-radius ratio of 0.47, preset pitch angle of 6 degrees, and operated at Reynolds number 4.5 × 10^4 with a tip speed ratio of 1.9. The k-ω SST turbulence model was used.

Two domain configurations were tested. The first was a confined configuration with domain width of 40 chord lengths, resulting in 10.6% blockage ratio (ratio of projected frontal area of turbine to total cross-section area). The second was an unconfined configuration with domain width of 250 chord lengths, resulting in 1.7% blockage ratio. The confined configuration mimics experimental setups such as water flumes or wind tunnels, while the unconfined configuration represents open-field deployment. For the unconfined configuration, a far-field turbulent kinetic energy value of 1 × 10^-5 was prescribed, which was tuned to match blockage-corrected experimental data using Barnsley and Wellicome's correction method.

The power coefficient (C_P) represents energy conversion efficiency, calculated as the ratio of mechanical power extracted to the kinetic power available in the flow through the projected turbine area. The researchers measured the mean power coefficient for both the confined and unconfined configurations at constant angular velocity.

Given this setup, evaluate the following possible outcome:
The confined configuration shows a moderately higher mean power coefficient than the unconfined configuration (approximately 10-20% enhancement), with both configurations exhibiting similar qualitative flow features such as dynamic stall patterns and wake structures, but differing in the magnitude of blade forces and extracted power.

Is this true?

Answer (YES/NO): NO